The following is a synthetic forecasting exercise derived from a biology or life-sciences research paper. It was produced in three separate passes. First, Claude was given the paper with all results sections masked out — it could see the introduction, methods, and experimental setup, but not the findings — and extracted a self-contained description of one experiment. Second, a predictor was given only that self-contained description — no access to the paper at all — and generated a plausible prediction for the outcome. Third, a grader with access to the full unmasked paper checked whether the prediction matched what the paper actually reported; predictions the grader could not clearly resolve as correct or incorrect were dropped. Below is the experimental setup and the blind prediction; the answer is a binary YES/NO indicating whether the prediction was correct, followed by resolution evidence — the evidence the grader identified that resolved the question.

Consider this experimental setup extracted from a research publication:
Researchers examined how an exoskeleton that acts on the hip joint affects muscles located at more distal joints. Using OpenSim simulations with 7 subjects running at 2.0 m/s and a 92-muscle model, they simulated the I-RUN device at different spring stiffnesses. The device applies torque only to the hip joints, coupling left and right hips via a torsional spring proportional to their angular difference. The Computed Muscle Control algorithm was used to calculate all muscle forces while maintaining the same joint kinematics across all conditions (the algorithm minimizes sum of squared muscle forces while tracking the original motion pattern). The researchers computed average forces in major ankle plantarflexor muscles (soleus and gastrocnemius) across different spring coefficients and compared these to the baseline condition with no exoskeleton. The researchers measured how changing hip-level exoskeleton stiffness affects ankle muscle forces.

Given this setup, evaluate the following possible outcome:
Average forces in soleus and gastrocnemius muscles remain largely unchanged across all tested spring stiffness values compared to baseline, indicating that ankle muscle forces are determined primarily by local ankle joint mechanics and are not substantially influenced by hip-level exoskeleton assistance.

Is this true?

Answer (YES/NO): NO